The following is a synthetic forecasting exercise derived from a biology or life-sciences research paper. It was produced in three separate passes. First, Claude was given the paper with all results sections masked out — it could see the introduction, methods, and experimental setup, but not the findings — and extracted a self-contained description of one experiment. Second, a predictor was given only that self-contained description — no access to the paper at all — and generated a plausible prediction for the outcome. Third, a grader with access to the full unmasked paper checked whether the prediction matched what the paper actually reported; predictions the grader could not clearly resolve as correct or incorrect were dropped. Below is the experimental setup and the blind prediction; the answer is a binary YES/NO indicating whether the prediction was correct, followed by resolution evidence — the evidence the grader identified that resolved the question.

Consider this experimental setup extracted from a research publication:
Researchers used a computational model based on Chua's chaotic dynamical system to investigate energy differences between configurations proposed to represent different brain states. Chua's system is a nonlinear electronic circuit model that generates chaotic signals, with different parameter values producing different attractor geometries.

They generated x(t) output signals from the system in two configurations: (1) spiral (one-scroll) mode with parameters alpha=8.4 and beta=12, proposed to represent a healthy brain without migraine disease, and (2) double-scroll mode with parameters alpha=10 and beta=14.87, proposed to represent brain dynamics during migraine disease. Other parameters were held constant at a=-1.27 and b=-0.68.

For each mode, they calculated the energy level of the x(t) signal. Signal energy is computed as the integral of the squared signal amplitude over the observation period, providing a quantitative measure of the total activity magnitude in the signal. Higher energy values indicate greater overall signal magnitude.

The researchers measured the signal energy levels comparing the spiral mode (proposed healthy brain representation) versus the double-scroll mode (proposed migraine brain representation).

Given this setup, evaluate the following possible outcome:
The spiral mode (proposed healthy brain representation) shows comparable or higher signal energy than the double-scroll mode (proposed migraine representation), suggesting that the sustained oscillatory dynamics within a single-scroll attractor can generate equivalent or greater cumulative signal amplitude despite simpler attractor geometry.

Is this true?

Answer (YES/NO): NO